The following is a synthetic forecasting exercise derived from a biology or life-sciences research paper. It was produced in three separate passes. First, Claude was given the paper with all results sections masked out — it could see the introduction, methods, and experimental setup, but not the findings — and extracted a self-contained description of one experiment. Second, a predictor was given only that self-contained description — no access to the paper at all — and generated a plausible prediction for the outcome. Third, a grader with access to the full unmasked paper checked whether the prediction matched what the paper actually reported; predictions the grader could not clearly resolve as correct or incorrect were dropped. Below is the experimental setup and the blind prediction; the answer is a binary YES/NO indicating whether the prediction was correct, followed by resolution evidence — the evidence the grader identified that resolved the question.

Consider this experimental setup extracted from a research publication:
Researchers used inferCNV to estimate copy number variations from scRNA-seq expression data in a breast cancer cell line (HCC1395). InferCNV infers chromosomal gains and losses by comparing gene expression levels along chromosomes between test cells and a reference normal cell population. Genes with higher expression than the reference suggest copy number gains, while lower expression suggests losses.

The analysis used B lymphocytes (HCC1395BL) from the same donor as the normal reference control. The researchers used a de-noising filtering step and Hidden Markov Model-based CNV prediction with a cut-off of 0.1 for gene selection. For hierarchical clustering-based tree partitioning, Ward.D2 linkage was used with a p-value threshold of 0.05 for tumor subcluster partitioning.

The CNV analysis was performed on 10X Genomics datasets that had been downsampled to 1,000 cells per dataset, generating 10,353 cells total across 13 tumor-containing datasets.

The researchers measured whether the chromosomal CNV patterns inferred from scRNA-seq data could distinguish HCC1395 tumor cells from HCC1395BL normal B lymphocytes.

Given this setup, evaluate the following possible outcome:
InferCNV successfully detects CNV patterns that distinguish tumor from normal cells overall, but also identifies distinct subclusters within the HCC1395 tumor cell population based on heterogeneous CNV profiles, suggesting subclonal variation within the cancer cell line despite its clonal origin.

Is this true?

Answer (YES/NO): NO